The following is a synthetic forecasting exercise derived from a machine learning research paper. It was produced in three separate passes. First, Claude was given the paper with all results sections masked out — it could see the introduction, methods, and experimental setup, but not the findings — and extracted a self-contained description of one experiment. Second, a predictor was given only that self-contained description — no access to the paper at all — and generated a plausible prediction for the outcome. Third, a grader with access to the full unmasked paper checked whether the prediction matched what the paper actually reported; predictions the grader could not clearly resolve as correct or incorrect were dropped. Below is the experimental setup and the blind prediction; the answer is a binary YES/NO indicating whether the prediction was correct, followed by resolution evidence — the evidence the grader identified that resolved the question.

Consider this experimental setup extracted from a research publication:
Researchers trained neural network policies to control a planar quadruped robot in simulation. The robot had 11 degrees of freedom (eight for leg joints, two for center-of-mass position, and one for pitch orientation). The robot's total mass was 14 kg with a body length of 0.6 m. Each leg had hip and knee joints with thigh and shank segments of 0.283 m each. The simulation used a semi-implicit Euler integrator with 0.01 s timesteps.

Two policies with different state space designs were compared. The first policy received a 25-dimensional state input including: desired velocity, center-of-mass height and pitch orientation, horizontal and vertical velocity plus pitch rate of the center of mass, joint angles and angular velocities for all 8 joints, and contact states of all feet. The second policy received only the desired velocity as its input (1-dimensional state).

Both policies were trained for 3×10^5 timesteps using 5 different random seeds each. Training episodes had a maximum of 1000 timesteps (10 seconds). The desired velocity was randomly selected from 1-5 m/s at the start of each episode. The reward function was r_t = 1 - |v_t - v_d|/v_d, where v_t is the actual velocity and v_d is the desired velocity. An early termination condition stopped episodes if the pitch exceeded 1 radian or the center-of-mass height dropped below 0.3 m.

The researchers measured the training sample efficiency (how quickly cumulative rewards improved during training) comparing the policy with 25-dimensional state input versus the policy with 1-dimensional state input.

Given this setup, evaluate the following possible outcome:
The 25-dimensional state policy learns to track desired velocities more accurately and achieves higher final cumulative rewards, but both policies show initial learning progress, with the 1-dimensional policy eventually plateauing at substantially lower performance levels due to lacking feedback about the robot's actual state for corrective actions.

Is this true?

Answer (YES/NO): NO